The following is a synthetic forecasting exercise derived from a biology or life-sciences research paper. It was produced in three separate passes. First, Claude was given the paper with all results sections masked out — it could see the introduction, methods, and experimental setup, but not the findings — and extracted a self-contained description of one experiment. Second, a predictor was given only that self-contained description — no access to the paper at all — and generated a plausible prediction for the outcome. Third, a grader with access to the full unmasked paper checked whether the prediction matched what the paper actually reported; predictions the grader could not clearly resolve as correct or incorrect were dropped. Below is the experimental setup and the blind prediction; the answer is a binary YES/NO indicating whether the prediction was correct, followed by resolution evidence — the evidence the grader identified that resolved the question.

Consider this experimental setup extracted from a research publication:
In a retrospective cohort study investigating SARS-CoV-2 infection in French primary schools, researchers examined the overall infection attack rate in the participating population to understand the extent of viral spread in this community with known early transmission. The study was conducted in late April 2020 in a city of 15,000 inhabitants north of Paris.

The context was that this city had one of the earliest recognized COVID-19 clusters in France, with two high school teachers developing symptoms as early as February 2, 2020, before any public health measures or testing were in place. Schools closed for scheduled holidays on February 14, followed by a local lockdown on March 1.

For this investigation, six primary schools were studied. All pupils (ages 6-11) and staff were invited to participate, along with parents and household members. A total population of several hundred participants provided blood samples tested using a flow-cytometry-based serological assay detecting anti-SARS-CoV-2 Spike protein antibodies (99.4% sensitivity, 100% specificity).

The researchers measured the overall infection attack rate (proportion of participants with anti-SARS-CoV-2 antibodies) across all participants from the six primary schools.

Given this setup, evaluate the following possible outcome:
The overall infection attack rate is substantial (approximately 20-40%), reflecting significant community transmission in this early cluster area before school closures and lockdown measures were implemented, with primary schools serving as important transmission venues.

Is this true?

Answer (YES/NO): NO